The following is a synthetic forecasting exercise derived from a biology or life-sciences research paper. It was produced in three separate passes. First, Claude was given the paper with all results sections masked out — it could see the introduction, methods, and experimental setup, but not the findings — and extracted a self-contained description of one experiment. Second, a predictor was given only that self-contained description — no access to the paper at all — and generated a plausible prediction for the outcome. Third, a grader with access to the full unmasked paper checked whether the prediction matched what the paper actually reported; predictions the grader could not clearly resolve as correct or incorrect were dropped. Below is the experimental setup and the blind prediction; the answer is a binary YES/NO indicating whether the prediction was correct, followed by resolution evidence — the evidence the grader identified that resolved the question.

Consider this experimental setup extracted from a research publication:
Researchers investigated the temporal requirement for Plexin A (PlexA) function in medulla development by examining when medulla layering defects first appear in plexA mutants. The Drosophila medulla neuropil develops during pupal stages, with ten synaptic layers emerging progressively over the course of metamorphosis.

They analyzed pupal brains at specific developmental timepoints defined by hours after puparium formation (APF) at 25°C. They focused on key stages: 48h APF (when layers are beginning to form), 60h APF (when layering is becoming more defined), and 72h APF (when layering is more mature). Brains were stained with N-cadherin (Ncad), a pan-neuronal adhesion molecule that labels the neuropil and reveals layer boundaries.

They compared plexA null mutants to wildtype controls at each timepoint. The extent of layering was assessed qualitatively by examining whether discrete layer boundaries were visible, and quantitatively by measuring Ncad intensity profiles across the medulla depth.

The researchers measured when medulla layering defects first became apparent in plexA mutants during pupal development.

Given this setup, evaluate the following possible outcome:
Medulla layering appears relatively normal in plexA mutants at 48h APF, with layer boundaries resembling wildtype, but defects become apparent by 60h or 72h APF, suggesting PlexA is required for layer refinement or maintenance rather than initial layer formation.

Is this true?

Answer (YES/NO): NO